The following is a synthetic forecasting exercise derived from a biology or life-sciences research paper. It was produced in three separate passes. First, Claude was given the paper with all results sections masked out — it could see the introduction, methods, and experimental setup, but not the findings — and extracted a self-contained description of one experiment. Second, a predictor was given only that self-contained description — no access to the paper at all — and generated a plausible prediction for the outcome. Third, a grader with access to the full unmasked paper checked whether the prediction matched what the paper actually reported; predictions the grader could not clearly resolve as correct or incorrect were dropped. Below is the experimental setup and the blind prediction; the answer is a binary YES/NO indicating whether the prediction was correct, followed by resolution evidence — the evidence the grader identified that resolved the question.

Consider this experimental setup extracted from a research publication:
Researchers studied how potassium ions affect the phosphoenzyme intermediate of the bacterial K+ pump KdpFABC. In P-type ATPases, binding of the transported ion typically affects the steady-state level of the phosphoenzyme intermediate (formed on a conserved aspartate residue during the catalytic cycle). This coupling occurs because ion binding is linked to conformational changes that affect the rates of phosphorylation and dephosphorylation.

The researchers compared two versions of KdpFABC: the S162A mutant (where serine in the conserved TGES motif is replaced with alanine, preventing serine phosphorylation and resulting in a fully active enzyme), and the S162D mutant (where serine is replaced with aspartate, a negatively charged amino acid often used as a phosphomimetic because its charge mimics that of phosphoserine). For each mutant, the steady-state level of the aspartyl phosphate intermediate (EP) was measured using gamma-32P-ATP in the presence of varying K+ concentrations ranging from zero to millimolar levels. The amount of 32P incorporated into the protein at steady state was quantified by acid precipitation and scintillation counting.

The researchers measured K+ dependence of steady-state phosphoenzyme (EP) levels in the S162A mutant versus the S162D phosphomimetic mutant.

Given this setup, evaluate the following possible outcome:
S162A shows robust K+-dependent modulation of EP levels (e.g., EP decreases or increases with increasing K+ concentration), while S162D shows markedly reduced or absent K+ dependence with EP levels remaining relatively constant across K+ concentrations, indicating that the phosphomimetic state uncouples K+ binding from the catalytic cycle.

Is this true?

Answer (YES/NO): YES